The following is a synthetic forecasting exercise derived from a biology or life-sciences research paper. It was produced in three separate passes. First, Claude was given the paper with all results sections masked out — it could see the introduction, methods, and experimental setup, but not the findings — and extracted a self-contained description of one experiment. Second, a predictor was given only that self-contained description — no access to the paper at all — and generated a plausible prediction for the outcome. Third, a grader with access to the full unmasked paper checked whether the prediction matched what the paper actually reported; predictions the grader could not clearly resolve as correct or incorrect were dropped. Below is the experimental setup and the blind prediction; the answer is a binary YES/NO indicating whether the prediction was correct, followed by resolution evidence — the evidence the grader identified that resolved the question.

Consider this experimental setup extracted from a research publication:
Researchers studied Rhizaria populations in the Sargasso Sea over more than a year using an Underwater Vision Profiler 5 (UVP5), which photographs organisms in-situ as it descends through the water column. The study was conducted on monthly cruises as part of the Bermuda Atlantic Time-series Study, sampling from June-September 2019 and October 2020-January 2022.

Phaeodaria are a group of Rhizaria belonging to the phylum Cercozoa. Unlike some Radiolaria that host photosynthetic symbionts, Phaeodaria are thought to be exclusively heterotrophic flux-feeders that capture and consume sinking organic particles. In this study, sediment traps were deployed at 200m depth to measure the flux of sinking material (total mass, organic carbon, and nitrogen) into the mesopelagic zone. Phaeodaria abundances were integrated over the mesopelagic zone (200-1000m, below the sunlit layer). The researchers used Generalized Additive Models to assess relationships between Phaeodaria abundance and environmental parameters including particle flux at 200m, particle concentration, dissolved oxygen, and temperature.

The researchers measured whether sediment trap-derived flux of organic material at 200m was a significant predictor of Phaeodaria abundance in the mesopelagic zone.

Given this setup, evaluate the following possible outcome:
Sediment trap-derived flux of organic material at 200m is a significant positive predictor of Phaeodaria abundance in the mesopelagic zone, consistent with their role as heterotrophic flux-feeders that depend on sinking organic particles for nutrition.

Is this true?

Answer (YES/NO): NO